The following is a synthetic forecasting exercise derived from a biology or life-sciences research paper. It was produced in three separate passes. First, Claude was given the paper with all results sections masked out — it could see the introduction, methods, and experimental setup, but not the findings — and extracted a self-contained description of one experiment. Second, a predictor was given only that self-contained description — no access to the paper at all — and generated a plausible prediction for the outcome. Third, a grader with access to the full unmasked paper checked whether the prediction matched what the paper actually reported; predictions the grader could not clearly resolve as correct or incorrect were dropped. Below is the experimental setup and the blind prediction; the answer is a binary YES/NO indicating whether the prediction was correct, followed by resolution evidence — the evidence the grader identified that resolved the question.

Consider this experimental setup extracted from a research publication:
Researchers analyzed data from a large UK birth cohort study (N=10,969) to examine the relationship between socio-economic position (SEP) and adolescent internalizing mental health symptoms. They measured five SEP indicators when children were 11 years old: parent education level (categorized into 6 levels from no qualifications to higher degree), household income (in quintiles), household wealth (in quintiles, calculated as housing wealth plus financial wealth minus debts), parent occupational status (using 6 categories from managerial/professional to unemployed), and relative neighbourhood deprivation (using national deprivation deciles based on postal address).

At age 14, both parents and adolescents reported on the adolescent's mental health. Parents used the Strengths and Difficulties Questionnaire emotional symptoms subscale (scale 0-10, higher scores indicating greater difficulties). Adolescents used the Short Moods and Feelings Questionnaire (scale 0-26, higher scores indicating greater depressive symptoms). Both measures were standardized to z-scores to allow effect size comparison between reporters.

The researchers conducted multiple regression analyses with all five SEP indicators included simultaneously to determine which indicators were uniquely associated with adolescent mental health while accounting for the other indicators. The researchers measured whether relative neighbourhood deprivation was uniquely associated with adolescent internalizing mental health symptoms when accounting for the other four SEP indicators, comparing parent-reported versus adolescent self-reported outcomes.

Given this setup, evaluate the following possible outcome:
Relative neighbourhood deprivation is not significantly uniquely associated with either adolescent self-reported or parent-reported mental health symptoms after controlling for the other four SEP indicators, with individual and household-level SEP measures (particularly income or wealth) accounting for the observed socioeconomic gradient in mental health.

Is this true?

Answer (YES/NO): YES